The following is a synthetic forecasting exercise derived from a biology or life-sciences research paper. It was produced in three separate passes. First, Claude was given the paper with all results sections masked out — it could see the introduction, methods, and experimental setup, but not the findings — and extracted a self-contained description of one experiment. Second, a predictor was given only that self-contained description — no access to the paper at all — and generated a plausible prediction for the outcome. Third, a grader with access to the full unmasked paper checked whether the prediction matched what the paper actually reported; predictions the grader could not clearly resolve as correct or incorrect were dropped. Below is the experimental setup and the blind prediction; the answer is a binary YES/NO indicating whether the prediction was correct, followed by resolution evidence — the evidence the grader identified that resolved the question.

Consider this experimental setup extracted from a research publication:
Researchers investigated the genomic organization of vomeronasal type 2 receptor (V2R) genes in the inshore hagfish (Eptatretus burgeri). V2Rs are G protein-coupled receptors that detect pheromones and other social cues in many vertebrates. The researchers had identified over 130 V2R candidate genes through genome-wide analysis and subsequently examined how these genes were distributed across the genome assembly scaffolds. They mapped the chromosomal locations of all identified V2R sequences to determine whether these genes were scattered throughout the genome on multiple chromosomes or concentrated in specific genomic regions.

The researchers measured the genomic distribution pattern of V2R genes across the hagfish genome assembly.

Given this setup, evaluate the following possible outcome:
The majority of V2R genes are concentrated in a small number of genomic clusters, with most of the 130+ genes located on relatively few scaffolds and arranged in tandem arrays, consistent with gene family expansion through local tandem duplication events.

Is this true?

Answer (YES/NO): YES